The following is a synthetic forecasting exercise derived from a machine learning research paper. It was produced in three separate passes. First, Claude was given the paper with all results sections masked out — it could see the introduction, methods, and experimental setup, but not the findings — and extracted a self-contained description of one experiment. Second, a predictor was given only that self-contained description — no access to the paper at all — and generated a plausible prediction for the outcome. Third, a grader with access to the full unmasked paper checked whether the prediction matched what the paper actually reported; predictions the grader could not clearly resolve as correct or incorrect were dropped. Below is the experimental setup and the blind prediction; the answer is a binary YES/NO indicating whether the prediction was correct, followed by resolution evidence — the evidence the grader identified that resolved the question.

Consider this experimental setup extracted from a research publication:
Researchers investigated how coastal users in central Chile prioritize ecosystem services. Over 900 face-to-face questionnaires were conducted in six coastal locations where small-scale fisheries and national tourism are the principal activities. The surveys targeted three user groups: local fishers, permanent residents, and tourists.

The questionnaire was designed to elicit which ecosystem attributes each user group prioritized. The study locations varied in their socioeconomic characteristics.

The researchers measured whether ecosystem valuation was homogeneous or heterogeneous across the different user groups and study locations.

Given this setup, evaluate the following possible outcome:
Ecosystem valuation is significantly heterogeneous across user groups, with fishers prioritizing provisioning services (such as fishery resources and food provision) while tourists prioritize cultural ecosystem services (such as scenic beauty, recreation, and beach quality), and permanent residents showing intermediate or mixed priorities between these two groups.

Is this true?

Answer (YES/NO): NO